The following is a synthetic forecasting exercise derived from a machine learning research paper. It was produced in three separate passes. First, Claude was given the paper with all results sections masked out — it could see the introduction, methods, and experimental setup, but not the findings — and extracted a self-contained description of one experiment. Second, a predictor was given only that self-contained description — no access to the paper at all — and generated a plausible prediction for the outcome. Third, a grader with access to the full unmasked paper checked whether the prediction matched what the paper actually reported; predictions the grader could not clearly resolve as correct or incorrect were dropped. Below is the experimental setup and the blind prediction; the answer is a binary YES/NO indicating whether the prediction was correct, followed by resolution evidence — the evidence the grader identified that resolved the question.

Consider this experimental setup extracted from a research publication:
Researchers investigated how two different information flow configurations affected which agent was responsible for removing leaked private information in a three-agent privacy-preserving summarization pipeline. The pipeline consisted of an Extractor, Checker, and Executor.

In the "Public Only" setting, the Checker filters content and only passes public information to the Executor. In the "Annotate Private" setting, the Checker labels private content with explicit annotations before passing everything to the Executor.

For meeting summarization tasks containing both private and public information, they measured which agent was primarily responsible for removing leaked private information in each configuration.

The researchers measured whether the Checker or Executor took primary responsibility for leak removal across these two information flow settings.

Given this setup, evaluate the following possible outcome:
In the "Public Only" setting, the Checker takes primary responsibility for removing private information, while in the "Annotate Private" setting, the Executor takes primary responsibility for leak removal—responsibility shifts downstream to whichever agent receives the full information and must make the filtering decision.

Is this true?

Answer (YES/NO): YES